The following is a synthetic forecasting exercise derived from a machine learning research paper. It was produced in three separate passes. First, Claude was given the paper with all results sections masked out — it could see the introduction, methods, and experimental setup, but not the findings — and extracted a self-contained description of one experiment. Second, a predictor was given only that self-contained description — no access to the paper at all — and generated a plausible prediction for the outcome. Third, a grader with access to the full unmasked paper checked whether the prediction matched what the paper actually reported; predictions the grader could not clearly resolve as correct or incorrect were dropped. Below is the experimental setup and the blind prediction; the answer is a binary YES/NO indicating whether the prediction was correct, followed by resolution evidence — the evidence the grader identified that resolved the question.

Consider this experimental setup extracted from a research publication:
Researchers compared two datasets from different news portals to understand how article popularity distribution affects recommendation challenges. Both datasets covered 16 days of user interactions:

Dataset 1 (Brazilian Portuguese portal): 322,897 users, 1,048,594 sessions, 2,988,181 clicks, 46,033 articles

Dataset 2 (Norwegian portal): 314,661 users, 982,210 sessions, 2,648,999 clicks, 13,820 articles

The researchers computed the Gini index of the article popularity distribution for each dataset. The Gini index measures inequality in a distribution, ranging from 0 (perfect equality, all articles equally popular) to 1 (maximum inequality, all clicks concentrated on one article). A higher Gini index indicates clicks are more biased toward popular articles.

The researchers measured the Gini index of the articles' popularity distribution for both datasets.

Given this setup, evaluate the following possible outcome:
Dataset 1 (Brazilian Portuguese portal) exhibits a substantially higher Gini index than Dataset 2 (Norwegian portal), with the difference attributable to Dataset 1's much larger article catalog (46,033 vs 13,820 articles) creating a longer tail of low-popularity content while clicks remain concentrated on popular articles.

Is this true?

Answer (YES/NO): NO